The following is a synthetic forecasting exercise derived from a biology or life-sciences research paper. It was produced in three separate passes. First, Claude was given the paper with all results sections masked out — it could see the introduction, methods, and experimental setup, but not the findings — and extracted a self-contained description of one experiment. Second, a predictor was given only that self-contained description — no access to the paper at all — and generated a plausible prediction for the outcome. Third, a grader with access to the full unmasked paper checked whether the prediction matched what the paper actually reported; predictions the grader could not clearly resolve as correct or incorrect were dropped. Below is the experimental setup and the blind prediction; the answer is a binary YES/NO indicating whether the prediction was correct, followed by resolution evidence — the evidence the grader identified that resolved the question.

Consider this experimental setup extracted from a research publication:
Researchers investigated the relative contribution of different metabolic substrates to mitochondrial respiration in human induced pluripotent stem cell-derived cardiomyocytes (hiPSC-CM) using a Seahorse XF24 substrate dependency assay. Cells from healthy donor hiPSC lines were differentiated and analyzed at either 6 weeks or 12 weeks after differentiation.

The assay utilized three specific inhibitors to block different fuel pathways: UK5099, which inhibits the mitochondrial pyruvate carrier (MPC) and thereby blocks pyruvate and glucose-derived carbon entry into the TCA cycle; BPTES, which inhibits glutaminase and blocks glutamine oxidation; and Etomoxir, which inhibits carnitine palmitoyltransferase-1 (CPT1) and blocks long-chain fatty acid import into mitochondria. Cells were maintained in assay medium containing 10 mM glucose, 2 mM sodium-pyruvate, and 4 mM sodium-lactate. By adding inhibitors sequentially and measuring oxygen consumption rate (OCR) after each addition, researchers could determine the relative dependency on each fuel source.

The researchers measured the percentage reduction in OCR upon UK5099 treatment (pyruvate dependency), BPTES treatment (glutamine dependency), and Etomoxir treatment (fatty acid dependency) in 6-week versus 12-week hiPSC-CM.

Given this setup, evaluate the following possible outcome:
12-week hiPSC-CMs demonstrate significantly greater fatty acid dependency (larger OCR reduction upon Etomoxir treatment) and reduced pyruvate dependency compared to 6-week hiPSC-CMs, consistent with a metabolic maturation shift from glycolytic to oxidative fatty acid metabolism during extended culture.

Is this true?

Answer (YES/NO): YES